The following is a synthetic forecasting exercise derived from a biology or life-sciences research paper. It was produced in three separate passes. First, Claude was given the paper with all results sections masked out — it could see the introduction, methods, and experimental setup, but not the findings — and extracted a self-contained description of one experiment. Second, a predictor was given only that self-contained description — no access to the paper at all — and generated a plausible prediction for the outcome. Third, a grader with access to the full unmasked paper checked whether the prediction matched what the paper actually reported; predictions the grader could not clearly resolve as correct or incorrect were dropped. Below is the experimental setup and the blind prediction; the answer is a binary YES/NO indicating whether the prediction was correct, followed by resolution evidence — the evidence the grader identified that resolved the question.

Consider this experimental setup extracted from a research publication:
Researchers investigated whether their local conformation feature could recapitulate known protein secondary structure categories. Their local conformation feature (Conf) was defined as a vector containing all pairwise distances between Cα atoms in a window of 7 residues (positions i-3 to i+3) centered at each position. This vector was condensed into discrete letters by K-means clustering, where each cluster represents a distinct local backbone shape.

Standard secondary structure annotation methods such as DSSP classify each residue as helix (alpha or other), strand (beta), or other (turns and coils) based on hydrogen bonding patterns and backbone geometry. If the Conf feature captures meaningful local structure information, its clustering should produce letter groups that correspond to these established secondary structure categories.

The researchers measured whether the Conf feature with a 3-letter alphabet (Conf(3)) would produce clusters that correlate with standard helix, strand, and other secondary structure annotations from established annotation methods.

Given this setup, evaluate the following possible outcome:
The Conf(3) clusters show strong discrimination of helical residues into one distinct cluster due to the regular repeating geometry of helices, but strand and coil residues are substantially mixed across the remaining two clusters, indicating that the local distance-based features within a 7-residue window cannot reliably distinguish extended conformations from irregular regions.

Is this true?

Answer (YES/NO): NO